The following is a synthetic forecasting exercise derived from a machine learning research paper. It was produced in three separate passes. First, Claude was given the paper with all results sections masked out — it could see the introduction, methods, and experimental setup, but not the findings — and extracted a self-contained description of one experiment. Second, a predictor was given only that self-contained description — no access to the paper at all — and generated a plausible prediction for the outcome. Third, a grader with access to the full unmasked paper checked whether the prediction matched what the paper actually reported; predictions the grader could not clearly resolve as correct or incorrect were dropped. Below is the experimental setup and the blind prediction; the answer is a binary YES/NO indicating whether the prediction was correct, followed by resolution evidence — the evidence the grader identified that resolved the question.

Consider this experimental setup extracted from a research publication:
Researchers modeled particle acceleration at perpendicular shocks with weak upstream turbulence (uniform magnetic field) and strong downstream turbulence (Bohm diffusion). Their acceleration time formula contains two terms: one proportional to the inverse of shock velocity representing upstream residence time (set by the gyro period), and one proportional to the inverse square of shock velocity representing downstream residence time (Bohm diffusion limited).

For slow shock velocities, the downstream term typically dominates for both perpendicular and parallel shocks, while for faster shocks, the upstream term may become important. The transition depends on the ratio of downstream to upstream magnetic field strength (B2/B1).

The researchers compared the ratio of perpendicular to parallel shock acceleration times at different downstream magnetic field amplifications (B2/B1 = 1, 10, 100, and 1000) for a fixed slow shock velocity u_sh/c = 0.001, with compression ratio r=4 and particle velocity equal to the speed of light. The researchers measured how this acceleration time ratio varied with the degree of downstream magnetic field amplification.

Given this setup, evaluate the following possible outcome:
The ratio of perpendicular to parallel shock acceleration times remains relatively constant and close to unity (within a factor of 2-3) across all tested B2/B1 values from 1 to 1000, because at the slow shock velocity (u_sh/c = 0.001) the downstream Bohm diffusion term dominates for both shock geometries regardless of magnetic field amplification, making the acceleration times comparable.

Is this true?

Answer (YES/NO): NO